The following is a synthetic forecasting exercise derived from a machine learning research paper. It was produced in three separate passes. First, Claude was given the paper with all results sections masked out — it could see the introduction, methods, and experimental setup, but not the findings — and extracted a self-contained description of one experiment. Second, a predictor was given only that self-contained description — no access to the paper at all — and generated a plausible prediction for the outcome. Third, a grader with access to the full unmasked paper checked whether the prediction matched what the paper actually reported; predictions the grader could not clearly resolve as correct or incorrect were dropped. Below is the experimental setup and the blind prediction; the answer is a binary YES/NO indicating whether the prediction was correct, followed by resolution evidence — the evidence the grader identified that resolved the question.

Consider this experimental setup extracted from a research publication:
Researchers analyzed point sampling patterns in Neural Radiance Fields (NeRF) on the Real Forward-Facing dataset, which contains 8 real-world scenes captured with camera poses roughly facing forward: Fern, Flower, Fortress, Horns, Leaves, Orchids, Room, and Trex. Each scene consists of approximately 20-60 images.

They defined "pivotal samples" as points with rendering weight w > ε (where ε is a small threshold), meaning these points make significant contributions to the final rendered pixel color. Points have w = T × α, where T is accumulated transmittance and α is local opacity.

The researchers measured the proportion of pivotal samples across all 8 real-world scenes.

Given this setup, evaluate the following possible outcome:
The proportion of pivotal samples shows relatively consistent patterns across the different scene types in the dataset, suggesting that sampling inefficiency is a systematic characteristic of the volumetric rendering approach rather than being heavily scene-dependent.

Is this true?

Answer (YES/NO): NO